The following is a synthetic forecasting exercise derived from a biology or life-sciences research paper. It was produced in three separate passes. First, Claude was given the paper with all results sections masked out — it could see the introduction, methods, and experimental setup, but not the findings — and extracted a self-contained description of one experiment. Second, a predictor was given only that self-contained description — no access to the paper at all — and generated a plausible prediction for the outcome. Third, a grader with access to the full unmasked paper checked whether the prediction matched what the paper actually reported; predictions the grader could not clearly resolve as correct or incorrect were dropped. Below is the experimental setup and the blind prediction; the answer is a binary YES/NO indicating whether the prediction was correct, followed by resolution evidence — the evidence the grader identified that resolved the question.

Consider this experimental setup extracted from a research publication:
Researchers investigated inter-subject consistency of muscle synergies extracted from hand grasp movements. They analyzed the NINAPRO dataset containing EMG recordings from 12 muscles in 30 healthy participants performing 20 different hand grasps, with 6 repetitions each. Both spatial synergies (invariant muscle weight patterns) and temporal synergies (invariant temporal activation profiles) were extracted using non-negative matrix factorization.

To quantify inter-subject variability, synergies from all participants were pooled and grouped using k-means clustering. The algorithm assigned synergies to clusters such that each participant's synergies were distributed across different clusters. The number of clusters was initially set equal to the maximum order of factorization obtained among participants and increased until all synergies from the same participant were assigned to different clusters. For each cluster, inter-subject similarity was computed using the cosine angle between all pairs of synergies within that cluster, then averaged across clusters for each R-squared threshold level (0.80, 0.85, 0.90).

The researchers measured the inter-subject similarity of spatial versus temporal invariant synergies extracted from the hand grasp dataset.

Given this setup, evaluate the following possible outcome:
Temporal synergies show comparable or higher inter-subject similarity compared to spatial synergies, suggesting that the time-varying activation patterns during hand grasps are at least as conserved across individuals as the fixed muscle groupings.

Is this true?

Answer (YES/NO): YES